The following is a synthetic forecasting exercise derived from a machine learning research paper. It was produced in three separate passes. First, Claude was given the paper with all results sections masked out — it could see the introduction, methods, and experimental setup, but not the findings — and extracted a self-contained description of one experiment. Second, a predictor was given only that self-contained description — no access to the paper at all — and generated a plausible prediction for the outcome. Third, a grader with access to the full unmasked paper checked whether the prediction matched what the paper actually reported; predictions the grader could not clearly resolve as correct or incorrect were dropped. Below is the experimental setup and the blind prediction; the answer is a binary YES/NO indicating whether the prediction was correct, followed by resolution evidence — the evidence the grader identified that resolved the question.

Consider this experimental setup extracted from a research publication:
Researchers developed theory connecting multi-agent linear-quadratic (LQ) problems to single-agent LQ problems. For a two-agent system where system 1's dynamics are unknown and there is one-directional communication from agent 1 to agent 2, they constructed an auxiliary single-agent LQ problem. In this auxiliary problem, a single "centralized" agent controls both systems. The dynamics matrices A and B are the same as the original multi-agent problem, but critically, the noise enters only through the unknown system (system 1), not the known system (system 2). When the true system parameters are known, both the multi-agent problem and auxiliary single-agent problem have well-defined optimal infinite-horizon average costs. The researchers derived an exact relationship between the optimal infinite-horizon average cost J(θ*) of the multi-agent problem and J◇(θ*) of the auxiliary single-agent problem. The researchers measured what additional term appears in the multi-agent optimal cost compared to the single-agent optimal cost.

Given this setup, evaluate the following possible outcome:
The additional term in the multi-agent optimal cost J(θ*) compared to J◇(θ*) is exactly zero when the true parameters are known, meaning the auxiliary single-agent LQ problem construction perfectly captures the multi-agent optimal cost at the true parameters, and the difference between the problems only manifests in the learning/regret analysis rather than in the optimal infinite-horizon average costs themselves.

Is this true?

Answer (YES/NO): NO